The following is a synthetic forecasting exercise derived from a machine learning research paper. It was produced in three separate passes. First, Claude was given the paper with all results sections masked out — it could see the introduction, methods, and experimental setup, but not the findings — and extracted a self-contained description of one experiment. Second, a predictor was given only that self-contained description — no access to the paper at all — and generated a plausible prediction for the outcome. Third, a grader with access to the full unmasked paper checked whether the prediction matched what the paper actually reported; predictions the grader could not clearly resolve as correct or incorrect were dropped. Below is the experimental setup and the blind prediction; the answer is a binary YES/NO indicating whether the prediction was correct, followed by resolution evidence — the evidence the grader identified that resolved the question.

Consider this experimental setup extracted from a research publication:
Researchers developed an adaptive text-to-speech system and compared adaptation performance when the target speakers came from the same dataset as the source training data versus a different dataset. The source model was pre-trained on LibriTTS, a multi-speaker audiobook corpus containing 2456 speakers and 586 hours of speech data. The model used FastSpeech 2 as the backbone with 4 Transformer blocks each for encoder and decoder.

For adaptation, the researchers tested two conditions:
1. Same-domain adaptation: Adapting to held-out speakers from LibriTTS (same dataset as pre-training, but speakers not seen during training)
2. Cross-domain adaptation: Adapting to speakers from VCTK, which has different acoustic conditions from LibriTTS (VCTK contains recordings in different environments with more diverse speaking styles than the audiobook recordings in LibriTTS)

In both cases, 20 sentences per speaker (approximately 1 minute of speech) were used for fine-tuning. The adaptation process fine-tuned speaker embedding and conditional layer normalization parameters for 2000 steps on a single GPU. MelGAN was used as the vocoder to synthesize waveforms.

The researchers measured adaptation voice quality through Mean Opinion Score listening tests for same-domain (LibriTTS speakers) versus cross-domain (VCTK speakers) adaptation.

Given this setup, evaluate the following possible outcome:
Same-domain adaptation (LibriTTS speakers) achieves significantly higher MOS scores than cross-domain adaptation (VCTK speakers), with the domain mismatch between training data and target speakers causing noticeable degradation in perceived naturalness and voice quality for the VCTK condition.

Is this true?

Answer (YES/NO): NO